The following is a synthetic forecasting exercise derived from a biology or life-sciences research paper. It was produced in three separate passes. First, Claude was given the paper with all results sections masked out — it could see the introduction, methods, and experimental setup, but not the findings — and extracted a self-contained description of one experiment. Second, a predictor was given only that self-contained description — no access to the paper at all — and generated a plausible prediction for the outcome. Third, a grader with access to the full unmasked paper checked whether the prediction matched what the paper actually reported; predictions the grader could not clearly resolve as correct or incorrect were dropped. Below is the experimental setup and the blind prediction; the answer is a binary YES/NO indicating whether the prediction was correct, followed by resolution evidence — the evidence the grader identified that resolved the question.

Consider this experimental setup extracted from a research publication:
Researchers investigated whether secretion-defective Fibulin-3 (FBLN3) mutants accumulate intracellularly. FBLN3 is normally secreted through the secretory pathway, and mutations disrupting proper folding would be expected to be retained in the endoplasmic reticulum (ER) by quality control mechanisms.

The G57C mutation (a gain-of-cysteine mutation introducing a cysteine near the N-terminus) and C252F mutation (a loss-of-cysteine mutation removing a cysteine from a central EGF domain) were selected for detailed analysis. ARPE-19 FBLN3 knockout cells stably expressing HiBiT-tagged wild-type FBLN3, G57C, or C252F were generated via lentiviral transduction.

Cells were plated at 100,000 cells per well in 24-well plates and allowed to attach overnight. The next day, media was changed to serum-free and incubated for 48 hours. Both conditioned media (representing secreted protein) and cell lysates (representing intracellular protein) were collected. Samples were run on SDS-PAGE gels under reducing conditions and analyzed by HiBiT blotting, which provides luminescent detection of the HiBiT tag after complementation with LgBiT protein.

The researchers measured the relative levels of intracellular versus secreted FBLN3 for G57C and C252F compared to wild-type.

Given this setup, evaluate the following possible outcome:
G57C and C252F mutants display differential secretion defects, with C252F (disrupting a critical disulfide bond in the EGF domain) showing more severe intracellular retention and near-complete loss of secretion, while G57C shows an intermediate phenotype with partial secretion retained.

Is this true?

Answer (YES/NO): NO